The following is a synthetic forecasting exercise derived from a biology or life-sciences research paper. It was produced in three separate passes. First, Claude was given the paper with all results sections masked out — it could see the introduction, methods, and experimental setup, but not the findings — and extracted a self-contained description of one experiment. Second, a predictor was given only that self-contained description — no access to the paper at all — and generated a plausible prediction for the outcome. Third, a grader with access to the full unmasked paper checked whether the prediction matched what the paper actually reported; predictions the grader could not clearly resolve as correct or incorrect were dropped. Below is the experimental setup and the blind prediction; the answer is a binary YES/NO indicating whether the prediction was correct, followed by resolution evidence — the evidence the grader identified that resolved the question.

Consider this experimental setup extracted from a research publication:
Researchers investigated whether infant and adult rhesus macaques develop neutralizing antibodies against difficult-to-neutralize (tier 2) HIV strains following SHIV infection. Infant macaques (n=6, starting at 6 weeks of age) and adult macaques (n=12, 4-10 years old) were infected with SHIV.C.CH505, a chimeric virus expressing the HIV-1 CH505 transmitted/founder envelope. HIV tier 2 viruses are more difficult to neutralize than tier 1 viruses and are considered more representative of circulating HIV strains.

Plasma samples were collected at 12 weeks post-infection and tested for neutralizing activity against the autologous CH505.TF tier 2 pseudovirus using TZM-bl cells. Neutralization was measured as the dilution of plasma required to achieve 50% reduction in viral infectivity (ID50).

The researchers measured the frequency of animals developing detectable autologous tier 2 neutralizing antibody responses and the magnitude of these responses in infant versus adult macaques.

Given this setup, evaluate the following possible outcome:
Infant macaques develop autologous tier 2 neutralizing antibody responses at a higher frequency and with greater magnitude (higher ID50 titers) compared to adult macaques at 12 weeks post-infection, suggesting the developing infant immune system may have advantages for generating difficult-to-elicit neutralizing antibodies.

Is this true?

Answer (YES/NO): NO